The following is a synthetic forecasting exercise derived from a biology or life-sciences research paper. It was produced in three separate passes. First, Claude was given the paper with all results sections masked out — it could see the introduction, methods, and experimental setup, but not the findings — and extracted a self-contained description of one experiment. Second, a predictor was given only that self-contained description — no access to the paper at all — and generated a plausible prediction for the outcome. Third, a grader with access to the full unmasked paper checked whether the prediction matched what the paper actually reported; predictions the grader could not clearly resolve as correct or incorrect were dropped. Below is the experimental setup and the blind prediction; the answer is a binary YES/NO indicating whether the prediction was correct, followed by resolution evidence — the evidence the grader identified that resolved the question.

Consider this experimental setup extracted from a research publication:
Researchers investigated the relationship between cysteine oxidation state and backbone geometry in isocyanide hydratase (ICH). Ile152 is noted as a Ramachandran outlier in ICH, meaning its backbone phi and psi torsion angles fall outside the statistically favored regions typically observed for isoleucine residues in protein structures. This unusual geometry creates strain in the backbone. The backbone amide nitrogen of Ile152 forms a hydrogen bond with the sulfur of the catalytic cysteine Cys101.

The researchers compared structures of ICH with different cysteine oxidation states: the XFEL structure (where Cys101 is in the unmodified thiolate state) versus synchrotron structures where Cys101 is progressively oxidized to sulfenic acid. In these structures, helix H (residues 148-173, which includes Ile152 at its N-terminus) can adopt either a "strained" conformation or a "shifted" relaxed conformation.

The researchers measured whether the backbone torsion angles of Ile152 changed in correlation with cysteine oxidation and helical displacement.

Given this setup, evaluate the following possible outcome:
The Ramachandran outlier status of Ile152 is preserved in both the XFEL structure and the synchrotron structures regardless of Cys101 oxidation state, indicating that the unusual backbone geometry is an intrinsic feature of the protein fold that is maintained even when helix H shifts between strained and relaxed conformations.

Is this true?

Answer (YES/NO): NO